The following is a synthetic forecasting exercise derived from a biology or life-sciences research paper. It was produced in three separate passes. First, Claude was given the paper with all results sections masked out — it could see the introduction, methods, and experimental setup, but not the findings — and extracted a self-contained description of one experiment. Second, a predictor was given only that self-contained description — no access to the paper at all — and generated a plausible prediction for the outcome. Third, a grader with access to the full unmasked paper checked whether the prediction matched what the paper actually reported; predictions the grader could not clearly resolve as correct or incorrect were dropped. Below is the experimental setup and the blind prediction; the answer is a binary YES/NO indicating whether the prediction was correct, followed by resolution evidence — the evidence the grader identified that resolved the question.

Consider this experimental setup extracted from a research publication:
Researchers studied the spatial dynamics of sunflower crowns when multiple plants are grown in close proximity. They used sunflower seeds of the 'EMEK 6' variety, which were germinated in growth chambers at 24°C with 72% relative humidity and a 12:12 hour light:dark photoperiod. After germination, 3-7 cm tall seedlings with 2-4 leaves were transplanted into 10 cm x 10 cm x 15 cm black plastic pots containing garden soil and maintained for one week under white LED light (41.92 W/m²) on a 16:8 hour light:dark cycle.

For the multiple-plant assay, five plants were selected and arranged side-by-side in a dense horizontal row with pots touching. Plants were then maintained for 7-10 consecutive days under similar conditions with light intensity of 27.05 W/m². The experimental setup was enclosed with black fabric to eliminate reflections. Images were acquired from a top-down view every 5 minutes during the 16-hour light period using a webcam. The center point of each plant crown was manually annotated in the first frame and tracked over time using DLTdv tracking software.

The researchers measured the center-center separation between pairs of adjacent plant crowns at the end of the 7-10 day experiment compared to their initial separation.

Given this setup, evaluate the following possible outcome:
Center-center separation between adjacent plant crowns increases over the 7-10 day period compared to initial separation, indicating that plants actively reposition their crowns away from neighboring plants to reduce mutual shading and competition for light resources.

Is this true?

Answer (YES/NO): YES